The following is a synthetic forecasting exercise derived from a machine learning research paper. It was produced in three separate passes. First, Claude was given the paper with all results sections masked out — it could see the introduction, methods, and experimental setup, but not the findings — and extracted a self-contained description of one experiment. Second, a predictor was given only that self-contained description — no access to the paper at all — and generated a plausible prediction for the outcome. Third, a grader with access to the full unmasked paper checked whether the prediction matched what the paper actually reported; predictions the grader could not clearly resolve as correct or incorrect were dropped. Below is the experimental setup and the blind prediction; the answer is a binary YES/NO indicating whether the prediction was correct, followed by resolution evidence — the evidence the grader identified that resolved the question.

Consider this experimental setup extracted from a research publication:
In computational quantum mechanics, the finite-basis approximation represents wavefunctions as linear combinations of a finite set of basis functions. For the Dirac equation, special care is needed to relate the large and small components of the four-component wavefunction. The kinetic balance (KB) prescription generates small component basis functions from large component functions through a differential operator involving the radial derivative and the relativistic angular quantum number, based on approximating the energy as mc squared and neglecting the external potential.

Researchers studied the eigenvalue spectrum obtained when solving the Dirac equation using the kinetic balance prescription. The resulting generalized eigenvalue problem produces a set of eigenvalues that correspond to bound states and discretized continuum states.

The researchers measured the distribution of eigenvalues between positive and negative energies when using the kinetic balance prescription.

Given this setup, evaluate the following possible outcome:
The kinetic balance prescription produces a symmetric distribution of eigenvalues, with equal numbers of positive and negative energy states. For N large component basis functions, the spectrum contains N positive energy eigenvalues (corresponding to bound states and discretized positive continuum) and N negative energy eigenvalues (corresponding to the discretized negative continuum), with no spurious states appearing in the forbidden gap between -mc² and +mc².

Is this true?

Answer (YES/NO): NO